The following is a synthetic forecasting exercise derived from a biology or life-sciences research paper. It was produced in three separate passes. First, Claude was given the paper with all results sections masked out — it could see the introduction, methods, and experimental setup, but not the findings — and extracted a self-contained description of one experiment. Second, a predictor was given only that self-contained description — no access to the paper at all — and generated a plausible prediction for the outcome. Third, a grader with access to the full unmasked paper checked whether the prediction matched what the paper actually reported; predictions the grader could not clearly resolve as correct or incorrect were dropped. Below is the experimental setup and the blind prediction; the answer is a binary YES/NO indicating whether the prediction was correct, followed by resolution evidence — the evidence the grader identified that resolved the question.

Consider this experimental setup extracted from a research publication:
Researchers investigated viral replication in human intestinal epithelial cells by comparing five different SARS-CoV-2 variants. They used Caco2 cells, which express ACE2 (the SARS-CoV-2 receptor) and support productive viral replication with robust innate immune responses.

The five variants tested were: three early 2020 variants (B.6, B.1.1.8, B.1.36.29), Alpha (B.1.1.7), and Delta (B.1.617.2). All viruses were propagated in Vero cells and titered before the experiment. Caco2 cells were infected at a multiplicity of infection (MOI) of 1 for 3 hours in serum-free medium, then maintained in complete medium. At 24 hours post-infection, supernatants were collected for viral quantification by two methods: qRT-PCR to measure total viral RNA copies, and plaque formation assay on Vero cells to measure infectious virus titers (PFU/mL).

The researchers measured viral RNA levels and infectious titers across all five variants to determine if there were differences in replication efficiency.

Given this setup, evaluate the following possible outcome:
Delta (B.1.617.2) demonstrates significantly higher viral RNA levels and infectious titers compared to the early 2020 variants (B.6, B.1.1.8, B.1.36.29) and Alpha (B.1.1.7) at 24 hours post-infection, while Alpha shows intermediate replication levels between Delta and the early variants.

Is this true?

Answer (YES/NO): NO